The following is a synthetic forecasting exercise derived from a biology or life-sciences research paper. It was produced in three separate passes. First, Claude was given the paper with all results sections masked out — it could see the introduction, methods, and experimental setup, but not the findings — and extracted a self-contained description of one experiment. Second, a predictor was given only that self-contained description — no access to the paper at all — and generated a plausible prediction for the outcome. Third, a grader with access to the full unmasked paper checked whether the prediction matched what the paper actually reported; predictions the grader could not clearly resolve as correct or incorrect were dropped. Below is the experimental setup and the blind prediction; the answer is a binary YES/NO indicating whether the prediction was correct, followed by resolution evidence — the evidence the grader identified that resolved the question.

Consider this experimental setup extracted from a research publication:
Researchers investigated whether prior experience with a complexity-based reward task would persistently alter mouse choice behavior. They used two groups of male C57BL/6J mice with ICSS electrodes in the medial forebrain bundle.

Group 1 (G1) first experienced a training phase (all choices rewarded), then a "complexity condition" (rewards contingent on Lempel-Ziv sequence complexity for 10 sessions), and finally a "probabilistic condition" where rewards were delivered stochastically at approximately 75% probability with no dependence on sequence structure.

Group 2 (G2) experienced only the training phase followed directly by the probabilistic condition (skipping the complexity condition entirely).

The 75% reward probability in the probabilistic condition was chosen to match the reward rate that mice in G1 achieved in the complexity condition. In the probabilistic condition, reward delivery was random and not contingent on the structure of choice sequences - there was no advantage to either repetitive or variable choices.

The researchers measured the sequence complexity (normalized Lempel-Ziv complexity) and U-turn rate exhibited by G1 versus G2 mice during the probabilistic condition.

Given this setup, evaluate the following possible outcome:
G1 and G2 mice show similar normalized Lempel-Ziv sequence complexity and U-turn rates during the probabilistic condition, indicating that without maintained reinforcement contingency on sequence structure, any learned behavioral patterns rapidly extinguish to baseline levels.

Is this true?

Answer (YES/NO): NO